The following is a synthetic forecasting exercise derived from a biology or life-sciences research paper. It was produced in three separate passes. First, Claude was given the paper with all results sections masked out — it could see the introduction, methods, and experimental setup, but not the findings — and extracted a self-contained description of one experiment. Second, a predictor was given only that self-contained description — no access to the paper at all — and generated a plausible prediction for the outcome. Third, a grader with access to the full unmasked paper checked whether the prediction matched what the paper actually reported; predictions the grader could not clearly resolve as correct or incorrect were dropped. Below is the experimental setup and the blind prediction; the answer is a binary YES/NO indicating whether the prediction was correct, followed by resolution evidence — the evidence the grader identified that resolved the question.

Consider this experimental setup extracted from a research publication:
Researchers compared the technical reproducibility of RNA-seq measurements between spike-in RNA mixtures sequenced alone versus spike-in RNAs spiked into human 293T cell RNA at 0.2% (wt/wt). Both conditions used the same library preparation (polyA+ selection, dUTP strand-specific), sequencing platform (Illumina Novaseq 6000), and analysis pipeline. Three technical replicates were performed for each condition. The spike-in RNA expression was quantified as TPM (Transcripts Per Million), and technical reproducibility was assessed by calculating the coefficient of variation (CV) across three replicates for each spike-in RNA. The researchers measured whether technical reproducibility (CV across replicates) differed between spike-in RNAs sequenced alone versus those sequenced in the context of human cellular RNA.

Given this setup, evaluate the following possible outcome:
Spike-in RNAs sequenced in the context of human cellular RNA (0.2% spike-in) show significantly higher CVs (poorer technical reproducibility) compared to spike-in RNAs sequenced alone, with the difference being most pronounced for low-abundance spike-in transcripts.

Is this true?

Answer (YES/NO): NO